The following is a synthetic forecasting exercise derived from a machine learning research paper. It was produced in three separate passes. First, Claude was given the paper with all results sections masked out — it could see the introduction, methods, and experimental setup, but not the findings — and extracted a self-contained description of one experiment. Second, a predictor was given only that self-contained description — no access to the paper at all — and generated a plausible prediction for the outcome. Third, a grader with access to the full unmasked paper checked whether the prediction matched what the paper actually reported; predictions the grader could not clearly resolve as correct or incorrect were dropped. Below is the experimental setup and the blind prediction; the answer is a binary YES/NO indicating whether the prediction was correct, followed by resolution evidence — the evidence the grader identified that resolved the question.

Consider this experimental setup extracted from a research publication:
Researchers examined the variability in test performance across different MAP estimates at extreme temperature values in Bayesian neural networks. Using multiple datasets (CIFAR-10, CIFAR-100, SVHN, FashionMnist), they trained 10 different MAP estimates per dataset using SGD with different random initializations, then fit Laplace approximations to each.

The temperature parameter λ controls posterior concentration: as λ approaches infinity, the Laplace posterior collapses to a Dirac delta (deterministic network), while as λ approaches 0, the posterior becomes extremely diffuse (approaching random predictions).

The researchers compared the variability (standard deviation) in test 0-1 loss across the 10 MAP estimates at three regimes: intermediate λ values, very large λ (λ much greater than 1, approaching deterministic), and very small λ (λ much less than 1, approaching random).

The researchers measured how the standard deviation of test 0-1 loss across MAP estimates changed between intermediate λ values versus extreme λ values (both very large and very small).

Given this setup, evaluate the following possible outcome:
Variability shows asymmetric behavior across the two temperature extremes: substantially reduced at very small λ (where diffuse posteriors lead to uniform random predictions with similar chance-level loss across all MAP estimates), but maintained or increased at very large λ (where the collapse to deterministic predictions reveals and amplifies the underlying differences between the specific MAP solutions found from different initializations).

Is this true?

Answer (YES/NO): NO